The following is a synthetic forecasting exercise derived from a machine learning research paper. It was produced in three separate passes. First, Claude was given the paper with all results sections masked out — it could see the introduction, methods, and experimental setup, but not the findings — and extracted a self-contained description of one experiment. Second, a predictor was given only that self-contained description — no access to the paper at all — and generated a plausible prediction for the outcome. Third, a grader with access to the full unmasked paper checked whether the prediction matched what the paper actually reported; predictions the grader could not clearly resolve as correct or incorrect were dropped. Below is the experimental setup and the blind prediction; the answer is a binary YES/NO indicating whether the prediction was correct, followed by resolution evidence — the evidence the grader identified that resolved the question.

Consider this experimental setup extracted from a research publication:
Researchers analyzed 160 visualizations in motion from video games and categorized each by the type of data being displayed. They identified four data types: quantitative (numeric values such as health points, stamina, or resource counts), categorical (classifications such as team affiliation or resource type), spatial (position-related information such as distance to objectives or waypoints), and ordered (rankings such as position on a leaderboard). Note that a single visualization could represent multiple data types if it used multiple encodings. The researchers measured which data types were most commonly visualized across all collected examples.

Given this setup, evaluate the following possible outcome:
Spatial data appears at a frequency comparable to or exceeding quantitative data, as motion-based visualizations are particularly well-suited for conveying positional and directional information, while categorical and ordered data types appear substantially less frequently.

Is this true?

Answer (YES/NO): NO